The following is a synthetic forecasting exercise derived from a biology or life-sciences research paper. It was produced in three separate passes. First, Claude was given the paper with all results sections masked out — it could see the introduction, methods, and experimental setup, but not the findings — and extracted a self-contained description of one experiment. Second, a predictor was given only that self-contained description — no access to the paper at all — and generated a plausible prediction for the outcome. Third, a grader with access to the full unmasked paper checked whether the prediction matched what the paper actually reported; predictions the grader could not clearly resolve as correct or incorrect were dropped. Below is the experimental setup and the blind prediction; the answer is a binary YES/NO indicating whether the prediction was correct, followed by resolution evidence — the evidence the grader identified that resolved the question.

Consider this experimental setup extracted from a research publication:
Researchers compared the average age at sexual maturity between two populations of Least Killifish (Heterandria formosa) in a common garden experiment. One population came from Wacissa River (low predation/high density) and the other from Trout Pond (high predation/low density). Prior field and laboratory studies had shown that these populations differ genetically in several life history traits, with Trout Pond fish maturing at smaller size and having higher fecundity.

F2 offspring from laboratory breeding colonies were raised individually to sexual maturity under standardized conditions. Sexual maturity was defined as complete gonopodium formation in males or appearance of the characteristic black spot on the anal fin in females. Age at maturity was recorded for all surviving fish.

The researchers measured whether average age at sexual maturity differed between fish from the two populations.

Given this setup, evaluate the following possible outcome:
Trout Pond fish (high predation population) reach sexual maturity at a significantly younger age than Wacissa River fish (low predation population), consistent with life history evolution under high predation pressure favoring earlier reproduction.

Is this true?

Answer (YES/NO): NO